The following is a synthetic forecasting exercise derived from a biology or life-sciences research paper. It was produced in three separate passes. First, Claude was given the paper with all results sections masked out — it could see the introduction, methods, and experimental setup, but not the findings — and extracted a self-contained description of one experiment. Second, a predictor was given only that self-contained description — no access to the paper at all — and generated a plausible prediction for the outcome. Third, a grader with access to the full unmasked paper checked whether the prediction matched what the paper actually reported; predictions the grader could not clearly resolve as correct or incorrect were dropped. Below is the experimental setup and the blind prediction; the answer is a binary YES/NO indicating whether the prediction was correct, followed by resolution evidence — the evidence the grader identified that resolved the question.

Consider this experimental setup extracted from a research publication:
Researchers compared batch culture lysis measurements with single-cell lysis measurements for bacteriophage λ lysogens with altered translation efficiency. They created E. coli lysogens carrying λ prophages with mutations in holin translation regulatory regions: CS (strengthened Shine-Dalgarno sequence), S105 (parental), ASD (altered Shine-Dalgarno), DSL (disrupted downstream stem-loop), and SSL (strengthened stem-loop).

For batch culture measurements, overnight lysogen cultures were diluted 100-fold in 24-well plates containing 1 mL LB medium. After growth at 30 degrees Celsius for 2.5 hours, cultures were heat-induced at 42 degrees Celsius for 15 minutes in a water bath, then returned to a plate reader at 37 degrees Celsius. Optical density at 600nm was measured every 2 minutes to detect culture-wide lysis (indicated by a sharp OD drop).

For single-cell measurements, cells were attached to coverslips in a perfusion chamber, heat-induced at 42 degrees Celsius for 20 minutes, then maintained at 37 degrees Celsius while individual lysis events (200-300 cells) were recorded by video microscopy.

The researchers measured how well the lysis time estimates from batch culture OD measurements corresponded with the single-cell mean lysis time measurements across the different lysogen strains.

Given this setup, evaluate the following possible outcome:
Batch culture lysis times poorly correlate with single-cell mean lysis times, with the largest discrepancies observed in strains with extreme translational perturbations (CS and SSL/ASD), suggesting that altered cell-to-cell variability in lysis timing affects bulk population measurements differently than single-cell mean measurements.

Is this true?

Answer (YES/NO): NO